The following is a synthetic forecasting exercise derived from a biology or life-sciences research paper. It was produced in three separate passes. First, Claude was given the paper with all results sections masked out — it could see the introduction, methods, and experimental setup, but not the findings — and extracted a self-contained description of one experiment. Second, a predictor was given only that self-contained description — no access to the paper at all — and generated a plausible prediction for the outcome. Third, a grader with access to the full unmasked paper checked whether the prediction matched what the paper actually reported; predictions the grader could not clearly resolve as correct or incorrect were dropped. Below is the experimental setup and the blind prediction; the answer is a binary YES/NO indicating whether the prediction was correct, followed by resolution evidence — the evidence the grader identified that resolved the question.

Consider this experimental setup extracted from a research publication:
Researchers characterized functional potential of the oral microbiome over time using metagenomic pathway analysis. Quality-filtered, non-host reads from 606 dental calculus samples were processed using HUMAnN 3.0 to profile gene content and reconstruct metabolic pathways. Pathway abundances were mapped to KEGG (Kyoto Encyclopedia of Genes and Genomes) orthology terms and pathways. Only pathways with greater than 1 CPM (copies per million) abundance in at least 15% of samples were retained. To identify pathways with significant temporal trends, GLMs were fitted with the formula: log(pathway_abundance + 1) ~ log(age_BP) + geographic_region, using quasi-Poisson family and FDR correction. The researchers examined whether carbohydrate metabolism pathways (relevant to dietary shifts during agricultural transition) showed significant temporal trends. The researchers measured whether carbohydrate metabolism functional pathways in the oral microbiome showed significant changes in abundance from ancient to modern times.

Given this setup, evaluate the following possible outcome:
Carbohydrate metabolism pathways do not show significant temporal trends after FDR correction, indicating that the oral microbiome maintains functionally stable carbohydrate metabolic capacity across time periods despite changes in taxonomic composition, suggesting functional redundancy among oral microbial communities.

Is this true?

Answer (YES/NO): NO